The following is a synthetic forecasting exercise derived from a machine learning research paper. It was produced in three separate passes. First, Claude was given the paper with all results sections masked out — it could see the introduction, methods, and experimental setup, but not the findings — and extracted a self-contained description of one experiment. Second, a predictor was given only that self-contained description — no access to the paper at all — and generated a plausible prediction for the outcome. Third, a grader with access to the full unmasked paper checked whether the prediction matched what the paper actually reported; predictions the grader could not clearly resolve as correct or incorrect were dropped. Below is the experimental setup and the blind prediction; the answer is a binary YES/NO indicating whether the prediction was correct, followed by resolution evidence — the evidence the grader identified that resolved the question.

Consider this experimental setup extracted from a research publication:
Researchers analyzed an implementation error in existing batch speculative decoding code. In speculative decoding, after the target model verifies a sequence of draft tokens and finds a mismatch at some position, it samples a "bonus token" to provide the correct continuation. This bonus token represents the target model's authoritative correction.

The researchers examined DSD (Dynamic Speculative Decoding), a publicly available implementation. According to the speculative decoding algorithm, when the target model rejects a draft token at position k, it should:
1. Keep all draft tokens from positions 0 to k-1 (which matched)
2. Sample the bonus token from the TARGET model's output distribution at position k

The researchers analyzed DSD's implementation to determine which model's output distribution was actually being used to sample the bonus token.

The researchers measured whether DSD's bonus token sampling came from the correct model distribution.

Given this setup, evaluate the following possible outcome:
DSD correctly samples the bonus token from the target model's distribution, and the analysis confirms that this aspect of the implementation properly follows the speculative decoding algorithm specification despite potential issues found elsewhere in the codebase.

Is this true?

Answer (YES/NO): NO